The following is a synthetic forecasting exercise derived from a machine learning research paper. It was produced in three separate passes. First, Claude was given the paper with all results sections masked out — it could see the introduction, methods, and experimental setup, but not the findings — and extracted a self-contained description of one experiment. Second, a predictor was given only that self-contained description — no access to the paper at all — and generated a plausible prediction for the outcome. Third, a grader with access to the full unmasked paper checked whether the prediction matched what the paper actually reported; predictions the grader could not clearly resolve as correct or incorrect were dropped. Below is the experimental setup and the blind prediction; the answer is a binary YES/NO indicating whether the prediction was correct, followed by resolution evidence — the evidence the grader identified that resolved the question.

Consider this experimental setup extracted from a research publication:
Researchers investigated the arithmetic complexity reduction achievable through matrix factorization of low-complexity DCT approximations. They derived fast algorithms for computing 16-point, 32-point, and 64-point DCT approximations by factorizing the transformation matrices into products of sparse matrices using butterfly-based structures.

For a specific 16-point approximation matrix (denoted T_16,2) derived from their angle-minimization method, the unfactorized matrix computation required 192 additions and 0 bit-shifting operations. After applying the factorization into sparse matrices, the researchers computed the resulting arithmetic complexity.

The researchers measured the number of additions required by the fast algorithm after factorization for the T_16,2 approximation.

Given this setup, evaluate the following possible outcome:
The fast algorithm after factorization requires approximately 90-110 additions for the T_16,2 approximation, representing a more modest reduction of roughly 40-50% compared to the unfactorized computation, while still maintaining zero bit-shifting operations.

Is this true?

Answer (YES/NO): NO